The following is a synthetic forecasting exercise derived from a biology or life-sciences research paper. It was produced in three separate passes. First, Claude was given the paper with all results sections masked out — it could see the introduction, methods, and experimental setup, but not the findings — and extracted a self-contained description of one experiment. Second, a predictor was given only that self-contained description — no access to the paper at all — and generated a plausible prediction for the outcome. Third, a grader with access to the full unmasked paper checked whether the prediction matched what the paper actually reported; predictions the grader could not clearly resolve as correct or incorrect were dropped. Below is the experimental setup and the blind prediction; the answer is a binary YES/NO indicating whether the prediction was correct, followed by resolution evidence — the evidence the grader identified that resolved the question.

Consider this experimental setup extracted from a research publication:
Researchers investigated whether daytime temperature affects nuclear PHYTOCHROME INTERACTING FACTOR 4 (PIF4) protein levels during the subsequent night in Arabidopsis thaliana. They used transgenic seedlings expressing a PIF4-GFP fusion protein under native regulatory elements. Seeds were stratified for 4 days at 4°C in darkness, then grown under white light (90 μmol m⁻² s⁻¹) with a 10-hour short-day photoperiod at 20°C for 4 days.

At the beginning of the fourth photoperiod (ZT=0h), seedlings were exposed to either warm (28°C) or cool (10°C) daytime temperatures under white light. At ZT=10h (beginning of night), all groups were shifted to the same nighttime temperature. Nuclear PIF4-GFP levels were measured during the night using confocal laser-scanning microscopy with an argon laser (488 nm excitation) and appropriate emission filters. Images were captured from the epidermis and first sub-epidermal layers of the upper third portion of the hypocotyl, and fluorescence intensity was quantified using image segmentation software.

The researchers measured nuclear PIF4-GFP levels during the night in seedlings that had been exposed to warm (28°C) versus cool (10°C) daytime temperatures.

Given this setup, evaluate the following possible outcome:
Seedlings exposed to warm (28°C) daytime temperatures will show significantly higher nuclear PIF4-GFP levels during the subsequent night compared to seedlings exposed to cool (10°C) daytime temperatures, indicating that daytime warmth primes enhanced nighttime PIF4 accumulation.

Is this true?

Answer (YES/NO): YES